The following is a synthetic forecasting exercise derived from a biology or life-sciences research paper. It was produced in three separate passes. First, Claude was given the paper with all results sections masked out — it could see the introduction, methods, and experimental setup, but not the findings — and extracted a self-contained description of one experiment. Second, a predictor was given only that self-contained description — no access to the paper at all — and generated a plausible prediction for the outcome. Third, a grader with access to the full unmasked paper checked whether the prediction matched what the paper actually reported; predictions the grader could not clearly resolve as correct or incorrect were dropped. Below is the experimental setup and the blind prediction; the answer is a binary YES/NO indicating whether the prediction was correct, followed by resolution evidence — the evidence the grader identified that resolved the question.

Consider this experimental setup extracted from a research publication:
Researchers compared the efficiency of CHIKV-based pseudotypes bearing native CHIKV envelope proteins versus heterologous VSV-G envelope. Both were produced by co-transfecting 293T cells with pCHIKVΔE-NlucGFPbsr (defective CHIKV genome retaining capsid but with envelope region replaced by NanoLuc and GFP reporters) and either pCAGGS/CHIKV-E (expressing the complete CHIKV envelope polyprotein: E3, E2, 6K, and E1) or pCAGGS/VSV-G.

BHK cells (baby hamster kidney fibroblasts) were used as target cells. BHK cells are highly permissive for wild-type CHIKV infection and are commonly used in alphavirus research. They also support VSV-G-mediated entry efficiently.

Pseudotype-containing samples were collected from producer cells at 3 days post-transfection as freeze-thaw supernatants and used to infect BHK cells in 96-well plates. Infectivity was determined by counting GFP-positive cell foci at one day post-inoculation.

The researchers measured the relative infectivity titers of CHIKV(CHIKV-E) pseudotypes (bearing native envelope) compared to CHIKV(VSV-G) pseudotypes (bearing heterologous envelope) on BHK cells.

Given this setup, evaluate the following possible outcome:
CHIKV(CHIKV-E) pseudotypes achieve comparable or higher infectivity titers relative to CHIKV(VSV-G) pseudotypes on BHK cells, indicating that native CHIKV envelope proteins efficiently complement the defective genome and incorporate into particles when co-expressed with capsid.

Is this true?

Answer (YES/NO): YES